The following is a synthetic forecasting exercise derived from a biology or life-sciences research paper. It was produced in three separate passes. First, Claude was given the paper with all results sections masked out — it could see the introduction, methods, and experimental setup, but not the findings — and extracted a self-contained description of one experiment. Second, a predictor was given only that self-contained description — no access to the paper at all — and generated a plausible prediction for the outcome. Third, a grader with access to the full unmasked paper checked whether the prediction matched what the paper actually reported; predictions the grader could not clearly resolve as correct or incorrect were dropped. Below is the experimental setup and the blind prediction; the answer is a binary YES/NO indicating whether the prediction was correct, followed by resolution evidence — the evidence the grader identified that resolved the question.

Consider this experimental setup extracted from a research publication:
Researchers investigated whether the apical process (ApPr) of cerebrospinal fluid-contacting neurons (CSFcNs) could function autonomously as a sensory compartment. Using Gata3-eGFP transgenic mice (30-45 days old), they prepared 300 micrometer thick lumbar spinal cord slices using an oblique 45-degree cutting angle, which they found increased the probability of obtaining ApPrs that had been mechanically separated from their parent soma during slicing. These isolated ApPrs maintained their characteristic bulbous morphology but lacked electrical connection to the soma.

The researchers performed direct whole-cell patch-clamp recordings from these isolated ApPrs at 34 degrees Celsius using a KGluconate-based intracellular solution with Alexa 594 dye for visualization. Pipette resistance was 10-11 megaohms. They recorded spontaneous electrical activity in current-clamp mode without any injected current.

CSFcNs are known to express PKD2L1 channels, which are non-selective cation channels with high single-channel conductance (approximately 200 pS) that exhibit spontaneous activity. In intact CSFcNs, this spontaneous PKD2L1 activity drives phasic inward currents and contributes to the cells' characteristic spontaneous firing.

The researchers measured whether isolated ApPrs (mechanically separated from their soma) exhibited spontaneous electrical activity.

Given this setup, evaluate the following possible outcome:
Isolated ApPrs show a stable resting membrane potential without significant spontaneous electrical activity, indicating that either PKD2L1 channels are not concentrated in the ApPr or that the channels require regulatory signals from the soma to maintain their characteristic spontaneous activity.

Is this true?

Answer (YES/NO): NO